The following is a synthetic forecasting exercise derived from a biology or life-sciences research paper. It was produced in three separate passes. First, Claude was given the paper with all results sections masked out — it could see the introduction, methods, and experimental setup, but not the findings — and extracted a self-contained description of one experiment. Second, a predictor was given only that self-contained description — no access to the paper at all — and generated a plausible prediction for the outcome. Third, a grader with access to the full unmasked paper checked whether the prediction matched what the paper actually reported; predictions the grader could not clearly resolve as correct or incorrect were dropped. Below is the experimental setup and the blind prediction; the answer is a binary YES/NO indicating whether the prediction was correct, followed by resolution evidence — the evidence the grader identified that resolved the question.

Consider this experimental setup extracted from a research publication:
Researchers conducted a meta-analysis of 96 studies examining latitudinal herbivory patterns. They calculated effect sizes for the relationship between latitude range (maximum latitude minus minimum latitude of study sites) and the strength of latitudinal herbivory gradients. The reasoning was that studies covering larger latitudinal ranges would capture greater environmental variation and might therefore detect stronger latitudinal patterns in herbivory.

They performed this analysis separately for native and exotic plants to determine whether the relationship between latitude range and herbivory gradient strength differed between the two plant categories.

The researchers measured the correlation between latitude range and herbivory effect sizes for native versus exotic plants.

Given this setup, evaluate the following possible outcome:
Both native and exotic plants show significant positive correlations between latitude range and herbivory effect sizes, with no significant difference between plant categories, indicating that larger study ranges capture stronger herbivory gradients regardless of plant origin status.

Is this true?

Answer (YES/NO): NO